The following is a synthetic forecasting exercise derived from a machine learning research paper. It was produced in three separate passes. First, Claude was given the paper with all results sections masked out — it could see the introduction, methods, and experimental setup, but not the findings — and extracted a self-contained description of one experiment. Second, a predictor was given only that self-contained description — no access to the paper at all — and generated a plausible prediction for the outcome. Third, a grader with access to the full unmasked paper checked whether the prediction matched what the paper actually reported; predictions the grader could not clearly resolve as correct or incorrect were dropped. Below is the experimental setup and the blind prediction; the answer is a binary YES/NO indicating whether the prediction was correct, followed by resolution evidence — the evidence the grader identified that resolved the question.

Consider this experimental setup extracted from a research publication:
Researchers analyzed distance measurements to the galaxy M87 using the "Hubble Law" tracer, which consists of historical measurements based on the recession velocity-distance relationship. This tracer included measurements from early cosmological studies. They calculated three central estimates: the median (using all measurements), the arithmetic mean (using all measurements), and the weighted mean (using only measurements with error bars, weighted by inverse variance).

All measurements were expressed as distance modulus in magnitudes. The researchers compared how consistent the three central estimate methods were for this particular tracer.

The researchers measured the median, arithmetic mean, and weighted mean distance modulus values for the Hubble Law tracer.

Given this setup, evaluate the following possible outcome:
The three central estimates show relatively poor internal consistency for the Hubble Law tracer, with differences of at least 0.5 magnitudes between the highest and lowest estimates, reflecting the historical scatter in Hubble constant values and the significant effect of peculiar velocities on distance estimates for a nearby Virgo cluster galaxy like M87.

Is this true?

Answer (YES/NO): YES